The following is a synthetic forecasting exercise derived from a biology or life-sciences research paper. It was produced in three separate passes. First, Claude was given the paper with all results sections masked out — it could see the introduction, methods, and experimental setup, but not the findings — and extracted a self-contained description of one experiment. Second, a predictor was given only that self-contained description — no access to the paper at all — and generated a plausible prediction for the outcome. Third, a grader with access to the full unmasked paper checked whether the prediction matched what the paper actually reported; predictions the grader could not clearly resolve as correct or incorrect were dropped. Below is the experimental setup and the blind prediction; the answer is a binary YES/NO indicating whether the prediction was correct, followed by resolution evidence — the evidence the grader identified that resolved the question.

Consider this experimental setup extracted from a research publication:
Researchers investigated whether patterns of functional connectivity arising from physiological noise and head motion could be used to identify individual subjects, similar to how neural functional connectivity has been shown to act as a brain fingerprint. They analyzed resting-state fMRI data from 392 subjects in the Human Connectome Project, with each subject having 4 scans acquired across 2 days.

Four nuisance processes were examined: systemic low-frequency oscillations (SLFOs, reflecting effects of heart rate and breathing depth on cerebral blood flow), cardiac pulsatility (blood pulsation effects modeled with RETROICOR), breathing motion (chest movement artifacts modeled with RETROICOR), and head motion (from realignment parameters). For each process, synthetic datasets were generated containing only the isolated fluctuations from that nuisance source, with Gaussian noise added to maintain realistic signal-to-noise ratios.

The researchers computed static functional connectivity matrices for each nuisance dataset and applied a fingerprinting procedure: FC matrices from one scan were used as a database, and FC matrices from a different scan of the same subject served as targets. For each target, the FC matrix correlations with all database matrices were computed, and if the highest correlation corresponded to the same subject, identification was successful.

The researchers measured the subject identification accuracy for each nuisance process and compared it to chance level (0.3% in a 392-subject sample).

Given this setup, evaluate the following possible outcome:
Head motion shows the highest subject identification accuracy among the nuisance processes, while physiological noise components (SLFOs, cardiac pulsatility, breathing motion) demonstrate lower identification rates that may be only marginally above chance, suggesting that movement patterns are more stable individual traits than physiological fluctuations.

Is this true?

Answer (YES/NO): NO